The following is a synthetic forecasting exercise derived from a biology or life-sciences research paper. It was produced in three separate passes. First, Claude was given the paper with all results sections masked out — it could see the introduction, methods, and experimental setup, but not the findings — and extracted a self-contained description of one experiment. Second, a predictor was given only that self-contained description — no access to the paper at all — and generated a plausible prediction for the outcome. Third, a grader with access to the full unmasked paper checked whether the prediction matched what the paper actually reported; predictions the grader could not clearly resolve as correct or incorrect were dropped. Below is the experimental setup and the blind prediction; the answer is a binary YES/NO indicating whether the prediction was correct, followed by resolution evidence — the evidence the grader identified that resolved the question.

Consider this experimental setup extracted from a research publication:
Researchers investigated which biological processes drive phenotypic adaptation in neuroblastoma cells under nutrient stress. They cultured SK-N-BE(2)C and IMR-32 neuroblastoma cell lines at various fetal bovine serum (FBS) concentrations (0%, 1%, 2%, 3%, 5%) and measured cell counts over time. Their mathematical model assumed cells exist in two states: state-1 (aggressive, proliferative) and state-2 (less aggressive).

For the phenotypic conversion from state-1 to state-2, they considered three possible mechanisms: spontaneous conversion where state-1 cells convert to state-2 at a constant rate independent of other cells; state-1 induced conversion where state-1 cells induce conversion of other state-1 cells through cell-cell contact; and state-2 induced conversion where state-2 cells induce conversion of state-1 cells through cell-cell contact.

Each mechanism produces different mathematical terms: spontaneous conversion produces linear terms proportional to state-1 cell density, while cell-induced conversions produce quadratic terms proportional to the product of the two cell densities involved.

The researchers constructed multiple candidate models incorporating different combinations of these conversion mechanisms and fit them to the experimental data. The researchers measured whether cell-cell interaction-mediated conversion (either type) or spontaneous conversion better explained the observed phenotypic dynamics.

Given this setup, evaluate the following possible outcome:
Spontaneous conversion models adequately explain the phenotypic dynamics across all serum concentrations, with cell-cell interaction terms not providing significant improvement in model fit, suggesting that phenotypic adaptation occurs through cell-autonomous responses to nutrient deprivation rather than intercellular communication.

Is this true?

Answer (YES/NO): NO